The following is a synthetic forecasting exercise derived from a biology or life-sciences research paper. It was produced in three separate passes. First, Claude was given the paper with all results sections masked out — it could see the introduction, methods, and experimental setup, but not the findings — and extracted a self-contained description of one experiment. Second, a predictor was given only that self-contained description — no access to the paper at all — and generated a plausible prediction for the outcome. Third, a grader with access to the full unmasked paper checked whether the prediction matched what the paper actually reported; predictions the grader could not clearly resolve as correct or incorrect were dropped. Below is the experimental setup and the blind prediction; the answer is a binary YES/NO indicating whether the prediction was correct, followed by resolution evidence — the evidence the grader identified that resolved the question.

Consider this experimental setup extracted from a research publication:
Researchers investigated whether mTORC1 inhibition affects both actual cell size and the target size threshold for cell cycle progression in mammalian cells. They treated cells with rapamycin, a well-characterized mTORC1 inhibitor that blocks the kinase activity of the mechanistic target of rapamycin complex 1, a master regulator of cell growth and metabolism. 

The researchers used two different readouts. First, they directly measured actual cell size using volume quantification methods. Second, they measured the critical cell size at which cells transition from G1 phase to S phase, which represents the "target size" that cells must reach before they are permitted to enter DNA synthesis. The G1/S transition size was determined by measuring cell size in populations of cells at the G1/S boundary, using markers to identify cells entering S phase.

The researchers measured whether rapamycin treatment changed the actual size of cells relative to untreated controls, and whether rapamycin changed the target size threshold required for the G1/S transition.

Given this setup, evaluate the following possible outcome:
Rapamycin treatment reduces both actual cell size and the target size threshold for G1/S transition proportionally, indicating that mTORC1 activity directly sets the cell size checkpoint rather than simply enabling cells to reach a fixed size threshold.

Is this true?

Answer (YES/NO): NO